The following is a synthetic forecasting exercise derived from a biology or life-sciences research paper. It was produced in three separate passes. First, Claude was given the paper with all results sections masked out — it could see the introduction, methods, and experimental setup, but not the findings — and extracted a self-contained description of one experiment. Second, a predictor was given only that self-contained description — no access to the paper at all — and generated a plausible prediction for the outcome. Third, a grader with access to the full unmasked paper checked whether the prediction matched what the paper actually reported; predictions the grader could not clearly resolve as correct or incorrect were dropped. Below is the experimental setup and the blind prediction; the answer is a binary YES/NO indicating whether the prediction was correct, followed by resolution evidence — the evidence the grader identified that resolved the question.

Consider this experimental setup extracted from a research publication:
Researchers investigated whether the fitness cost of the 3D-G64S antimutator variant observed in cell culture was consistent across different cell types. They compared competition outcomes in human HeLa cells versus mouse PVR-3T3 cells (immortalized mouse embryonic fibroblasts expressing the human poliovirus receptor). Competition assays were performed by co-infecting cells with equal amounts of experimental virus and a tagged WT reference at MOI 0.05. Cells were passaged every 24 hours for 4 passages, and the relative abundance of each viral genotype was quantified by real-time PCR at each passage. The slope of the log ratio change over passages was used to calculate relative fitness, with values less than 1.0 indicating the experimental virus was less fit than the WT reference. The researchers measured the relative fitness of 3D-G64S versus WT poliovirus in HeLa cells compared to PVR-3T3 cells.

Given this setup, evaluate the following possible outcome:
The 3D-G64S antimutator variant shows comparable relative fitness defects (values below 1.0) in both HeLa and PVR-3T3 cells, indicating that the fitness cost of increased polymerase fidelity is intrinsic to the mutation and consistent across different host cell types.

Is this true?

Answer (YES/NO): NO